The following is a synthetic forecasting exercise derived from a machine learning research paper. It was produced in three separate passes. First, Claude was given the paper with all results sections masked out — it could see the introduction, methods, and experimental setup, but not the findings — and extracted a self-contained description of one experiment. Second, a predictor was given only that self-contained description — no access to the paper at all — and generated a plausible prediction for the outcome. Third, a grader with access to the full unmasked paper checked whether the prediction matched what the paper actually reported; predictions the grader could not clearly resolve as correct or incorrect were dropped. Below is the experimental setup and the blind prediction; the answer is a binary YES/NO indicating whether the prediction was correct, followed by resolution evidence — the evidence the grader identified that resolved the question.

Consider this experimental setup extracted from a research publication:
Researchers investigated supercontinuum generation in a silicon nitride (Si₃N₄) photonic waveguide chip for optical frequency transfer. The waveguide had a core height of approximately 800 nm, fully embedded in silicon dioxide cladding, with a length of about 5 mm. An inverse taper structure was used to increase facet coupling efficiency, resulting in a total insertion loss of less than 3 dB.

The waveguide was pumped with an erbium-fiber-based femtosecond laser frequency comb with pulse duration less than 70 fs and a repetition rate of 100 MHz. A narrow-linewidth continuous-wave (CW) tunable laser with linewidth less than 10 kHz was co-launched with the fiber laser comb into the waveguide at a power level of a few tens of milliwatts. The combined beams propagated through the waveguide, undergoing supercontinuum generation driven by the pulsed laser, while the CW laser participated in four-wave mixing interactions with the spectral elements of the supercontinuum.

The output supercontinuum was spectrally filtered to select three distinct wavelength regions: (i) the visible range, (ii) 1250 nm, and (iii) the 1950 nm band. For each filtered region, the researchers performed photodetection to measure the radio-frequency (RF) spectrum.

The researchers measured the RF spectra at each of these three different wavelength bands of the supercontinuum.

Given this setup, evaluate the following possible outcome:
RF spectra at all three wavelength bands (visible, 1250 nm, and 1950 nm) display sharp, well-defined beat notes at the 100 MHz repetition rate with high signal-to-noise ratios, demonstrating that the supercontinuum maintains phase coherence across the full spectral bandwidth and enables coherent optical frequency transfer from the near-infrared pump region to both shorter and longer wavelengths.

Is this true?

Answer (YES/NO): YES